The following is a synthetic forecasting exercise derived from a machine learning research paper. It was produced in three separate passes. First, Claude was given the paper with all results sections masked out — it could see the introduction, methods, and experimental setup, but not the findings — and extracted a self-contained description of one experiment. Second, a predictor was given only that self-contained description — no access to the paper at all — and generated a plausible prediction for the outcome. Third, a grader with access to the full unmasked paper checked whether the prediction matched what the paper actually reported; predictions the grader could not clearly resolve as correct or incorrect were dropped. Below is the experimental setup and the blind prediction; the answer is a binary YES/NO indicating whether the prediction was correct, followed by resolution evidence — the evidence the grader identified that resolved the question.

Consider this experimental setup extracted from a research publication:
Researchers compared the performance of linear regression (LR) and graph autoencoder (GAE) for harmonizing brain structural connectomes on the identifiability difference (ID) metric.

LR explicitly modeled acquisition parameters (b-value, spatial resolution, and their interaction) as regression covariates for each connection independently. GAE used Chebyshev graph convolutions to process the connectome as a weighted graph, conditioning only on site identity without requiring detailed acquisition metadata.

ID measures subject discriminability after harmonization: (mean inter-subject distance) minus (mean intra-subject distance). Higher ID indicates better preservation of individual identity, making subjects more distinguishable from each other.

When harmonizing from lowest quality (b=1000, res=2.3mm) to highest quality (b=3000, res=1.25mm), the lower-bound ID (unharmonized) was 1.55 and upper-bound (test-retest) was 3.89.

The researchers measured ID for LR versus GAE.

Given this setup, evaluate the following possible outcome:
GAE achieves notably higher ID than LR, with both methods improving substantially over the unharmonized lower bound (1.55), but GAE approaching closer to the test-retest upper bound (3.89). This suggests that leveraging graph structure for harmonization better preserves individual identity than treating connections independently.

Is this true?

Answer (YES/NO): NO